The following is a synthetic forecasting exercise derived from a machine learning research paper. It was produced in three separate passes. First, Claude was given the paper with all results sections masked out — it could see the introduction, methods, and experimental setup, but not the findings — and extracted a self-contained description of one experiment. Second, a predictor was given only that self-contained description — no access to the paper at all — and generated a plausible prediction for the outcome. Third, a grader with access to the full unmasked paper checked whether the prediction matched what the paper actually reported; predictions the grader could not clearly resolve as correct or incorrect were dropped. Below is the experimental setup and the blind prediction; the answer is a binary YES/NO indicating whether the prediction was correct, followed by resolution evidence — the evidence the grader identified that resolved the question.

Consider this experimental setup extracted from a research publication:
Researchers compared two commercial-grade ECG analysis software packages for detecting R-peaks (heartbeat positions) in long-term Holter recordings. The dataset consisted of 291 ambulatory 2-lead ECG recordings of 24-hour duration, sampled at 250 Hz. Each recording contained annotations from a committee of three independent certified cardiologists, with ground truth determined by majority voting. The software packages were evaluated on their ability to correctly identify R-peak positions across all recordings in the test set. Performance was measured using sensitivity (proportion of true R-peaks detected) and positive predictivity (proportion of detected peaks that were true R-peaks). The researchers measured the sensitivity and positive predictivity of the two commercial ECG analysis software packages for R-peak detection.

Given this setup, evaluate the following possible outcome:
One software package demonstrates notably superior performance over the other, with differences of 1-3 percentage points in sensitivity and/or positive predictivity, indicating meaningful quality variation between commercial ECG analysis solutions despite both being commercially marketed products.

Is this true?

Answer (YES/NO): YES